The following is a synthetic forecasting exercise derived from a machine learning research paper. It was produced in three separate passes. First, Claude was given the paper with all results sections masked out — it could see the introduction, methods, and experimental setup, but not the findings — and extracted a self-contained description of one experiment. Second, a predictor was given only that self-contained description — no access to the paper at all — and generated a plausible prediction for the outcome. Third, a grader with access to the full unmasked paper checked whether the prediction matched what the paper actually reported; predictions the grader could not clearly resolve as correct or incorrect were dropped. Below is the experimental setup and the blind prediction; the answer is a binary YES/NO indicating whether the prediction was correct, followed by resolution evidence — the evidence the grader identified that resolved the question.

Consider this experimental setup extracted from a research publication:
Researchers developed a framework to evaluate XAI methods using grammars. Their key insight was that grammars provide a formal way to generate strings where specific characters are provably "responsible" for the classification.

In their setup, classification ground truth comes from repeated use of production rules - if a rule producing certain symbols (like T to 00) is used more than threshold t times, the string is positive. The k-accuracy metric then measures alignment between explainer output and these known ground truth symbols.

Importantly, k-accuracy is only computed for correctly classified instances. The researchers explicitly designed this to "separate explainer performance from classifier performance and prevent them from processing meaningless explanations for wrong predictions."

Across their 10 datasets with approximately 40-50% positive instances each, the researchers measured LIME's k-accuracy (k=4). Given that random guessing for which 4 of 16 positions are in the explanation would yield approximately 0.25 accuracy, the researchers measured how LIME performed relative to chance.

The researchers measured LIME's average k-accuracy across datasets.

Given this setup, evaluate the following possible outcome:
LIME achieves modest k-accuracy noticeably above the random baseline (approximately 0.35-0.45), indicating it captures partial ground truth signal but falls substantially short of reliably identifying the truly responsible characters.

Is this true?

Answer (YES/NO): NO